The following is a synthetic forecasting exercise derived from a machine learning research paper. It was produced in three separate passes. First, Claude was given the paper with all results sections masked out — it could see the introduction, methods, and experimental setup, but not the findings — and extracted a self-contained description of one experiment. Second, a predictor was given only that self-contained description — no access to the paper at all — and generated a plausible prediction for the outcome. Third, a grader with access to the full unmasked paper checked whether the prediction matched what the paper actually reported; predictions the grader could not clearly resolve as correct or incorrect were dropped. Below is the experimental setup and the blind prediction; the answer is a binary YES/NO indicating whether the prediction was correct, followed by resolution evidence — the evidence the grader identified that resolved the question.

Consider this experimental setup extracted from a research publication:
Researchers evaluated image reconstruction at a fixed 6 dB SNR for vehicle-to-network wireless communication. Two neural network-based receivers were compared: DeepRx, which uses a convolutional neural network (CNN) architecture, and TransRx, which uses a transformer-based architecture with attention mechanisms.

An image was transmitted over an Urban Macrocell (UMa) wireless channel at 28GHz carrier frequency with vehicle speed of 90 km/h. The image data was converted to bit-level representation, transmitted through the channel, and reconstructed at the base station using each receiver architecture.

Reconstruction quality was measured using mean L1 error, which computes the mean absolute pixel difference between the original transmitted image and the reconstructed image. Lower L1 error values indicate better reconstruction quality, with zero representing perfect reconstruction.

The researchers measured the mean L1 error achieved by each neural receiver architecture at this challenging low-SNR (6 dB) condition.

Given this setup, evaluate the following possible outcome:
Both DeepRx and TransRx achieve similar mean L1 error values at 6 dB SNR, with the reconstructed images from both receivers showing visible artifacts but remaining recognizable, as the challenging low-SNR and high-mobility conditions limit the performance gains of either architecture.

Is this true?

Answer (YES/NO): NO